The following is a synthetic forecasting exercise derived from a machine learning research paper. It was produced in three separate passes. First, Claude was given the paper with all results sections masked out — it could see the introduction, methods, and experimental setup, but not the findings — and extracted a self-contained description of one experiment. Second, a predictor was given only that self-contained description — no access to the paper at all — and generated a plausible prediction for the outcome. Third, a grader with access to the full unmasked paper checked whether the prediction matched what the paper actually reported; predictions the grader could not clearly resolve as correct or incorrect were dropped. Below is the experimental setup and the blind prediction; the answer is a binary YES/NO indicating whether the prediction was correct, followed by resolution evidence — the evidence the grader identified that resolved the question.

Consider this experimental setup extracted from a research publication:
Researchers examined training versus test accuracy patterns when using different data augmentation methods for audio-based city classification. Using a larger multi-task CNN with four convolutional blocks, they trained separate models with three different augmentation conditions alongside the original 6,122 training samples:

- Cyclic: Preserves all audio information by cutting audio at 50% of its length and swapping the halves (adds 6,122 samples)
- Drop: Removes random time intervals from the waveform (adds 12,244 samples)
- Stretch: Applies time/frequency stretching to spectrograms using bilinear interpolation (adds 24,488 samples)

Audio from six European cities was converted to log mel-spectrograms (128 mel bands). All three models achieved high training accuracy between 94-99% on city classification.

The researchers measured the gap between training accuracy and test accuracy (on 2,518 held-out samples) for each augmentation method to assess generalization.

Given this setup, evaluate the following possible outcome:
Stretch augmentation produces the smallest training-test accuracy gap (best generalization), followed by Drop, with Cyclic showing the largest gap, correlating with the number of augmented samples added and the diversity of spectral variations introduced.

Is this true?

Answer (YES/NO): NO